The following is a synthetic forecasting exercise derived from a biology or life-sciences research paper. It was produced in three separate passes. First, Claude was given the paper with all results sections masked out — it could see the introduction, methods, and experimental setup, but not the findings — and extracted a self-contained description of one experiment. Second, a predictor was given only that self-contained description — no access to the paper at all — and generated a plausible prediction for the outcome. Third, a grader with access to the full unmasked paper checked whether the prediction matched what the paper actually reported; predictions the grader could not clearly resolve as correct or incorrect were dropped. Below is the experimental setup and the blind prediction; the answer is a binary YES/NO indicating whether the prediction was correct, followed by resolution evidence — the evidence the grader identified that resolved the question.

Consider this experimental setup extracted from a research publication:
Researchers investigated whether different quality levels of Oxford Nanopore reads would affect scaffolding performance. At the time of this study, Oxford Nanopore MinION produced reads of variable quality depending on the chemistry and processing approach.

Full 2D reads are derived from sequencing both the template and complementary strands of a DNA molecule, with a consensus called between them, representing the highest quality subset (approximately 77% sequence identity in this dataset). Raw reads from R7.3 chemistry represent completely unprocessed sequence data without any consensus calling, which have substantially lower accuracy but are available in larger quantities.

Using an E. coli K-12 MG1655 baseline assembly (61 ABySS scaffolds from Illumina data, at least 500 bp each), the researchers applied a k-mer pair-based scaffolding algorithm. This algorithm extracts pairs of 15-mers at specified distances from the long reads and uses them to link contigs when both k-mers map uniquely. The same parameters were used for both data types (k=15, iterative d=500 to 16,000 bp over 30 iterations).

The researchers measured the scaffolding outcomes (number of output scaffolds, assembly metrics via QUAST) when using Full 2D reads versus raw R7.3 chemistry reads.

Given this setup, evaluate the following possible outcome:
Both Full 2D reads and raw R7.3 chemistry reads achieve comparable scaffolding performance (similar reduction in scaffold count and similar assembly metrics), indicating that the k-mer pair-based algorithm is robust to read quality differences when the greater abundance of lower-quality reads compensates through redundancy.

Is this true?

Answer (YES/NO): NO